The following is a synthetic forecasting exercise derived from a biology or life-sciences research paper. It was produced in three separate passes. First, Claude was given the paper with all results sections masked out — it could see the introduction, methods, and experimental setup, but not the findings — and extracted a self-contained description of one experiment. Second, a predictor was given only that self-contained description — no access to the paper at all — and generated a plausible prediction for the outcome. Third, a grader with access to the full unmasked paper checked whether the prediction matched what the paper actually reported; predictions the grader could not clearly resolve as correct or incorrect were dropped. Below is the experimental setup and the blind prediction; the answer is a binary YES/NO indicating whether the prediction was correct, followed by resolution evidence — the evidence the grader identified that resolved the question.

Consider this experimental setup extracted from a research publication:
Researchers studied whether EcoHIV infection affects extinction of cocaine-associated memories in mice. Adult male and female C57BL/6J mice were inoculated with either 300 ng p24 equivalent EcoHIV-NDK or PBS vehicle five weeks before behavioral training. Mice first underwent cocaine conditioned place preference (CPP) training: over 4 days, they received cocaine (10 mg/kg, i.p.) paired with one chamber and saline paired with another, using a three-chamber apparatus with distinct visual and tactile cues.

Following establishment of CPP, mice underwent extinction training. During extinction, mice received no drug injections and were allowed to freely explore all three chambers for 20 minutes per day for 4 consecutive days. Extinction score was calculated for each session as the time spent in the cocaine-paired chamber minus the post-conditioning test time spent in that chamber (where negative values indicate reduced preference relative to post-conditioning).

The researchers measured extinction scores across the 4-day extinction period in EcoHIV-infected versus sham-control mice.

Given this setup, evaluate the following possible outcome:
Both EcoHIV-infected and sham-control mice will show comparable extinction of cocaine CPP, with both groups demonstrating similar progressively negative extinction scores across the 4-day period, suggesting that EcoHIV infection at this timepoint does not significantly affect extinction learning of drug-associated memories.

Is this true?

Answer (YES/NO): NO